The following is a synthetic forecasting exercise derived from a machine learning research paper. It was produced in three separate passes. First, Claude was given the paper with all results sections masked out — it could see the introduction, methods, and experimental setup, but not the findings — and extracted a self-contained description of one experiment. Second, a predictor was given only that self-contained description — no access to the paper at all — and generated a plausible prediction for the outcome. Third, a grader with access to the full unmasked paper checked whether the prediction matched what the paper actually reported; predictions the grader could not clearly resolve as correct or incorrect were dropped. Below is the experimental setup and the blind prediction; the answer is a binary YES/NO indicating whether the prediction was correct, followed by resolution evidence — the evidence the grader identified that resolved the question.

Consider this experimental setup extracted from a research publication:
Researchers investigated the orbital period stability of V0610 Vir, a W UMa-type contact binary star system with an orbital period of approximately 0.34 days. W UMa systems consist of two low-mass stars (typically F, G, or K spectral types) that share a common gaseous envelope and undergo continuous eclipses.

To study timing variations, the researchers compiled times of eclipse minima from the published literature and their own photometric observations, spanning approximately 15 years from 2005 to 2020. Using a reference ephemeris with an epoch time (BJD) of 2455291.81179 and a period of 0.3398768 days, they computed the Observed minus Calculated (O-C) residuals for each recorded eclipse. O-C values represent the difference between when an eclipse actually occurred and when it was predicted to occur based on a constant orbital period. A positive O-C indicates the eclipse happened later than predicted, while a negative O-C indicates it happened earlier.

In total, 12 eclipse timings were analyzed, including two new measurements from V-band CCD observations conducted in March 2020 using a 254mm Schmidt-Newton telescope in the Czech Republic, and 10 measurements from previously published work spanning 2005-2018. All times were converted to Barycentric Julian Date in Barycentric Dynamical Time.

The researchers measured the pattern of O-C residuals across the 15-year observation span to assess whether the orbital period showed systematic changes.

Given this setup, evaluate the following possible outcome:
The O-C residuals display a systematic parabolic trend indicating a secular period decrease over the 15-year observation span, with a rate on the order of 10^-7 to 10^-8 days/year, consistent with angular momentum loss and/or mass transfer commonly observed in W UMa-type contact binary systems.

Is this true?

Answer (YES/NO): NO